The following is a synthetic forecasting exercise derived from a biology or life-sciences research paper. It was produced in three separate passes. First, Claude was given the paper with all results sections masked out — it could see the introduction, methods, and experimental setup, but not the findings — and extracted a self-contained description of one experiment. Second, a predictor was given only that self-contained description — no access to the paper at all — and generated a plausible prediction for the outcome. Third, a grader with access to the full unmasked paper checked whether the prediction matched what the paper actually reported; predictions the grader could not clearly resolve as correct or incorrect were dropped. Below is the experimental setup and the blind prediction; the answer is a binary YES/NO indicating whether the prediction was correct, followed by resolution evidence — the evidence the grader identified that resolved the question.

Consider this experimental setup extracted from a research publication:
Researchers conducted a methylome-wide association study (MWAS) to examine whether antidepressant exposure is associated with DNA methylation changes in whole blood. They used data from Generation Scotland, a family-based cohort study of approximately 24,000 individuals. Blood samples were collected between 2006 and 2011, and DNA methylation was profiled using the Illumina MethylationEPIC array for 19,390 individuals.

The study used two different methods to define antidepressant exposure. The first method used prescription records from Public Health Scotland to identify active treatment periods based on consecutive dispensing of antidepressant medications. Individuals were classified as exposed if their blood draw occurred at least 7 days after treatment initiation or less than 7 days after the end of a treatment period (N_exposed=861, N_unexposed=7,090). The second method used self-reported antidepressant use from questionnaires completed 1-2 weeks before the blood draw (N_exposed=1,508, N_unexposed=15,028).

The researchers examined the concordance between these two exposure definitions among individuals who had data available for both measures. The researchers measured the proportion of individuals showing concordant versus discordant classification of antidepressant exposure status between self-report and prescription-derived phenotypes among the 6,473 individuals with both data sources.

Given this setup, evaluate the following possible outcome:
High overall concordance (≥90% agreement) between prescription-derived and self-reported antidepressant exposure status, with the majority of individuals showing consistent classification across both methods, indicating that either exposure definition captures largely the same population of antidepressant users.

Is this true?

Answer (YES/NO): YES